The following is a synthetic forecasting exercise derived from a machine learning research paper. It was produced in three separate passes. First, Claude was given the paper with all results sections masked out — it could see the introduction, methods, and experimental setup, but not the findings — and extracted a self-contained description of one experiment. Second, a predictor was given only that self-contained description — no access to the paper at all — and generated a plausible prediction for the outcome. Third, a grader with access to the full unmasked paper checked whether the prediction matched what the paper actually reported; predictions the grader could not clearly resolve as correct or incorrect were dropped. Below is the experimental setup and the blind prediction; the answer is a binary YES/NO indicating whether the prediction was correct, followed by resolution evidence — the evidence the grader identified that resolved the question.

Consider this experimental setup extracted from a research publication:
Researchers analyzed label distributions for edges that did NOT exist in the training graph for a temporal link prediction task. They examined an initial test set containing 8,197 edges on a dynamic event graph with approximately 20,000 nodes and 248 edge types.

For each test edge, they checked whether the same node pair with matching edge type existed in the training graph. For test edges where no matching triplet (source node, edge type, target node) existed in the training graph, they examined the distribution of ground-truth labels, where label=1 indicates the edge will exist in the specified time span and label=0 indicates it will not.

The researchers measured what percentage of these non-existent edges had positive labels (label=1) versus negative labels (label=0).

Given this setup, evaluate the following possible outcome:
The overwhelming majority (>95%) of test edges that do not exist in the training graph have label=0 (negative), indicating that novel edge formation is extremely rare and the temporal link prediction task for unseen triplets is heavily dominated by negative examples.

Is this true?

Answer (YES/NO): NO